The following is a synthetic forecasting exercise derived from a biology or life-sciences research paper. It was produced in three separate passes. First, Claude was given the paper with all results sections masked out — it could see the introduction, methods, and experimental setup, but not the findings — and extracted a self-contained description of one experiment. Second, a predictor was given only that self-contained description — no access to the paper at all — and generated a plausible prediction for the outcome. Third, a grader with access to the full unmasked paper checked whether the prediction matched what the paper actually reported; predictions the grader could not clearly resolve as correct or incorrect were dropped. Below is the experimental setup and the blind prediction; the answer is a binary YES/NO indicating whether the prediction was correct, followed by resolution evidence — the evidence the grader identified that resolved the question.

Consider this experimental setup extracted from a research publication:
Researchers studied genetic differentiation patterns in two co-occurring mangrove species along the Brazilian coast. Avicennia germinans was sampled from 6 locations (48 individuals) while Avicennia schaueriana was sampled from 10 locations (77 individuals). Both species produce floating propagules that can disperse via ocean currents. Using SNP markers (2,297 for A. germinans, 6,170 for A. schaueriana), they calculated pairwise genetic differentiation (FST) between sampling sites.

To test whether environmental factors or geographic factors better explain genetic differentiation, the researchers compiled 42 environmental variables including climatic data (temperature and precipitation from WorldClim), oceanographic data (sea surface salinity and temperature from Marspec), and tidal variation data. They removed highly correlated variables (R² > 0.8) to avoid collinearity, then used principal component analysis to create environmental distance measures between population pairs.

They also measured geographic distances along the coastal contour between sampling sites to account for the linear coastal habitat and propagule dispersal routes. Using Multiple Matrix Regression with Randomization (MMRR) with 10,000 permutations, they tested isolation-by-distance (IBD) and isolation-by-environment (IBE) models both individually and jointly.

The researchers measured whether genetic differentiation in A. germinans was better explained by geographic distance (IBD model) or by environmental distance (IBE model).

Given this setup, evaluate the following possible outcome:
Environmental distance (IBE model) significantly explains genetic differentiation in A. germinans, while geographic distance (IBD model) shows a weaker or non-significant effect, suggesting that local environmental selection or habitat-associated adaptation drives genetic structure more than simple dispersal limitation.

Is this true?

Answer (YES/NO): YES